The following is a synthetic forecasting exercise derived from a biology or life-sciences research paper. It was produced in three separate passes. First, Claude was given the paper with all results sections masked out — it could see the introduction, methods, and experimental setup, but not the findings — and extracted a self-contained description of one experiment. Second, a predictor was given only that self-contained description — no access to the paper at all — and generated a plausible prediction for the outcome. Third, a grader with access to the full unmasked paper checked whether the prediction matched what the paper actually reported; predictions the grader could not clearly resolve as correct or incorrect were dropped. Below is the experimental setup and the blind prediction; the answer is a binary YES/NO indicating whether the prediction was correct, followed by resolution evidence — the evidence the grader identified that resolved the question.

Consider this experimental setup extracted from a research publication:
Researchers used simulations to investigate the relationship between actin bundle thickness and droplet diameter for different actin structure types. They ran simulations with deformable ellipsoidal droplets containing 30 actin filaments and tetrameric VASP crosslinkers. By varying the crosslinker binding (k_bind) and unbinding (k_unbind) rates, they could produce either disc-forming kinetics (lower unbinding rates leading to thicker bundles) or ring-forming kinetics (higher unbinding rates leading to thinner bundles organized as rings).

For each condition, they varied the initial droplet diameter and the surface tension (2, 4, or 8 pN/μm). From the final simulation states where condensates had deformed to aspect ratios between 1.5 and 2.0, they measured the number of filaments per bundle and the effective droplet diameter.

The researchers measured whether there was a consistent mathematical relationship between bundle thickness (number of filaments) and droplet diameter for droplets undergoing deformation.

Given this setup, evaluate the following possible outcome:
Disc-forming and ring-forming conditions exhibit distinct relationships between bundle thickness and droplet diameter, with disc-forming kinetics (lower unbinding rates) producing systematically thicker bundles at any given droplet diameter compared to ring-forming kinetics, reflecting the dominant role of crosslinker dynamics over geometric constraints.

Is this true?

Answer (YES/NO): NO